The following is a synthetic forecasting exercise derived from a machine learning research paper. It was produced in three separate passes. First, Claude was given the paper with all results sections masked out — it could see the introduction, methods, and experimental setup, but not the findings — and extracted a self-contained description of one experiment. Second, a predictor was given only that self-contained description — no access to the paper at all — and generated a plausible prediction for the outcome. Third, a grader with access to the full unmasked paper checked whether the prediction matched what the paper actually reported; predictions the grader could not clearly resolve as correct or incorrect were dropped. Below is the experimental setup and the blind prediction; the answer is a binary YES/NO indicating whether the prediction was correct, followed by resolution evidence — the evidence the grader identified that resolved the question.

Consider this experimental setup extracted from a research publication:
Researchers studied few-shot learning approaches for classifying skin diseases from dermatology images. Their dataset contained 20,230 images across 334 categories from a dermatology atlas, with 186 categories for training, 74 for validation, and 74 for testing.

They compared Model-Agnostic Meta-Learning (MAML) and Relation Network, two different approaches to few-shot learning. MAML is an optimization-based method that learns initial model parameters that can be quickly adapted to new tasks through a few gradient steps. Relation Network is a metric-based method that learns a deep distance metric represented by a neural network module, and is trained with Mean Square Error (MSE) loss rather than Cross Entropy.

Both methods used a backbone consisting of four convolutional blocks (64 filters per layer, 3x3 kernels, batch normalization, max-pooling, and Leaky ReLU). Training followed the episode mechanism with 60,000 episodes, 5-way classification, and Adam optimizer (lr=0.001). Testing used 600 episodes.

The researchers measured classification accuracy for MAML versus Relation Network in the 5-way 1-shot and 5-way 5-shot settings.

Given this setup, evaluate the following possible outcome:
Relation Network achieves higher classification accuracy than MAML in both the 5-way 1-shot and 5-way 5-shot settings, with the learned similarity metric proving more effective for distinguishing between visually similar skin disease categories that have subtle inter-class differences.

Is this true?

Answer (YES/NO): NO